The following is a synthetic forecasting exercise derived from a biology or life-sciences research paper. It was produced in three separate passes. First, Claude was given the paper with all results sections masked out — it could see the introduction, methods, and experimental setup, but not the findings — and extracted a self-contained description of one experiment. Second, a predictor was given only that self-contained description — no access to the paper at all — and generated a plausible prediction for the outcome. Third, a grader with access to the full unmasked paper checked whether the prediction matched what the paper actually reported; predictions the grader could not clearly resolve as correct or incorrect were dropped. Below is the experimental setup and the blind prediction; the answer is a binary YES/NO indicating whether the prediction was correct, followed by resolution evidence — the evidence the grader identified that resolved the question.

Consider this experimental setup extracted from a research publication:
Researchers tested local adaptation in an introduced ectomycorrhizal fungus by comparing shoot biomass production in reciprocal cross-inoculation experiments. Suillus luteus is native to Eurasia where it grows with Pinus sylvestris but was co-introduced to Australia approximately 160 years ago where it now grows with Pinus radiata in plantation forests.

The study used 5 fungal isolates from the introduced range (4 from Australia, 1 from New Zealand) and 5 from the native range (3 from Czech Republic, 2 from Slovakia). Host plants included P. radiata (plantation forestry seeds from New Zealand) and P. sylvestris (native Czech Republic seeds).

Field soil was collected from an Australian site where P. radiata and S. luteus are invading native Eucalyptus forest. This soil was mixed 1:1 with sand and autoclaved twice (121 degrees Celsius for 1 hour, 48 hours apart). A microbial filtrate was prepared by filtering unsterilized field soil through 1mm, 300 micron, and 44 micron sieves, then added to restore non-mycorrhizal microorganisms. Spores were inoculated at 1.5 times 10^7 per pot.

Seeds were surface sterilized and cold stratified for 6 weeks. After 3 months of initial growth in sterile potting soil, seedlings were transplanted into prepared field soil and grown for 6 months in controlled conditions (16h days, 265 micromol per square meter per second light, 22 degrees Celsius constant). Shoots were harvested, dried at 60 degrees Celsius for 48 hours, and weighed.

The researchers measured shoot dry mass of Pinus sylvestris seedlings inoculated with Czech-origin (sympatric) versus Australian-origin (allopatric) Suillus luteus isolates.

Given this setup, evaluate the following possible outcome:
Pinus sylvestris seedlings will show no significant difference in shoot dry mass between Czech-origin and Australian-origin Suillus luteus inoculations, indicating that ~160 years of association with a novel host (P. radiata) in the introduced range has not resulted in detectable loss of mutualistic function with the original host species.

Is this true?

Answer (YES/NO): NO